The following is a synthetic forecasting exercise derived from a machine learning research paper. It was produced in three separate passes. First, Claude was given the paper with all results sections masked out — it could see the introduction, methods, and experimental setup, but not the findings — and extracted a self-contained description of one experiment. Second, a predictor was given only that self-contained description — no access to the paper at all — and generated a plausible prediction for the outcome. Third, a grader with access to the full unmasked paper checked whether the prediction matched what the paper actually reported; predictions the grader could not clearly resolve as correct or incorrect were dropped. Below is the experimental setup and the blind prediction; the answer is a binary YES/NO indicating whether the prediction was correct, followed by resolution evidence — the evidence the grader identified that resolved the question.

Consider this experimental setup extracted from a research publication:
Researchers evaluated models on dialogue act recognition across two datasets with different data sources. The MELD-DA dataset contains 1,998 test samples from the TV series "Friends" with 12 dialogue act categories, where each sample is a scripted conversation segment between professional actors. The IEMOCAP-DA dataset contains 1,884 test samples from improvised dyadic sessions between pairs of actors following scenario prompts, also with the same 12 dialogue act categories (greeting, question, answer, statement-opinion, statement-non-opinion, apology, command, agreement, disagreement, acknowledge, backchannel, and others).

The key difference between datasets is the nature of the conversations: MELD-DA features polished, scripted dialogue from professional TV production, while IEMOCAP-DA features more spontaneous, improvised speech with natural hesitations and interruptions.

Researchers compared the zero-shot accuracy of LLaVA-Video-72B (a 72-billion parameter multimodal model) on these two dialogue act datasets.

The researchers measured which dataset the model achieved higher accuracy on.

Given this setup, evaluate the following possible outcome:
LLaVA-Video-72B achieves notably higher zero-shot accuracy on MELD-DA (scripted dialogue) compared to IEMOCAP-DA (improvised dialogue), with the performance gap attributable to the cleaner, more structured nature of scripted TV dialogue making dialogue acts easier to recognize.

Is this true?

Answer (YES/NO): NO